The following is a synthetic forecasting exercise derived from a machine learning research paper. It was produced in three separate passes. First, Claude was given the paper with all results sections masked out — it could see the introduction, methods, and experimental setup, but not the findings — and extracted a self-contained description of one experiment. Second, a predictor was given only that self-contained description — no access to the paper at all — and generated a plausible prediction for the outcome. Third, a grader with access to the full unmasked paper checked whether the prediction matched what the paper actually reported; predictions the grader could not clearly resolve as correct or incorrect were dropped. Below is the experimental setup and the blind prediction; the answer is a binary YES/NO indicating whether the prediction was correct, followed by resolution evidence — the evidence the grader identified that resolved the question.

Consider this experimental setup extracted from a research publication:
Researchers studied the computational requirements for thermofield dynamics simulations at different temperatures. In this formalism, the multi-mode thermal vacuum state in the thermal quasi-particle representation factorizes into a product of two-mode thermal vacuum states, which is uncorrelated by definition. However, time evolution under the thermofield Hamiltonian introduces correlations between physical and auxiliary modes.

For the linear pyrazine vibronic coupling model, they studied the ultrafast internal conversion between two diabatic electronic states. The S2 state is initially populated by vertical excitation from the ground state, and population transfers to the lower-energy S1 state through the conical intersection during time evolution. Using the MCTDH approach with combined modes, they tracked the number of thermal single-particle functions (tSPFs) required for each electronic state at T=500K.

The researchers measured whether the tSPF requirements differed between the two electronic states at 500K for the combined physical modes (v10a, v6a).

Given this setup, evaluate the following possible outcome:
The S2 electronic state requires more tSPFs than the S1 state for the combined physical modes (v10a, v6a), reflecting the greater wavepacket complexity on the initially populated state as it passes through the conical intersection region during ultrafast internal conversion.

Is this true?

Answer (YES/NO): NO